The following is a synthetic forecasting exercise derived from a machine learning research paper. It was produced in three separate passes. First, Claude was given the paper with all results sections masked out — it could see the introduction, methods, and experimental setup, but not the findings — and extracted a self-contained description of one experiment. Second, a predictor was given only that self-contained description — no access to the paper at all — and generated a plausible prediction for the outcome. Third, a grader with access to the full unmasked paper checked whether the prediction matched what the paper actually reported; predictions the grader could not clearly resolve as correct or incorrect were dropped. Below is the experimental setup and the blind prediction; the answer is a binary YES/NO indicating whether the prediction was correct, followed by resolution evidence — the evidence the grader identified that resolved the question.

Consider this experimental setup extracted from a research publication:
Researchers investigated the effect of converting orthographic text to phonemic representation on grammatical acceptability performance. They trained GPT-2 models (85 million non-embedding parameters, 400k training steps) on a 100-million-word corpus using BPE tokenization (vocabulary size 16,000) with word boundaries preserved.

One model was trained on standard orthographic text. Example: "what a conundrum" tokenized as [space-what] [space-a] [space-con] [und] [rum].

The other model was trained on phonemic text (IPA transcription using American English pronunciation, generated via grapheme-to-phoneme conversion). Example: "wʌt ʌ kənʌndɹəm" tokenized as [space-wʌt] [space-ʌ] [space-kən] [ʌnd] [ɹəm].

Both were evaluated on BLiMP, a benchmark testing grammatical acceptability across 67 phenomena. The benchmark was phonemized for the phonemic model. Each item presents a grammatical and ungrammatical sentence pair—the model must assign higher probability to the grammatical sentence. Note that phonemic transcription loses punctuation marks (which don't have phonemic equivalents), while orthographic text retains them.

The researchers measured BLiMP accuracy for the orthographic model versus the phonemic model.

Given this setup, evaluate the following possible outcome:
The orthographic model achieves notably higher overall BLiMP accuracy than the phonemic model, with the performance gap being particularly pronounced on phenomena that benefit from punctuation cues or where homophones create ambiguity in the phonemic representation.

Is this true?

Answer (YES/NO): NO